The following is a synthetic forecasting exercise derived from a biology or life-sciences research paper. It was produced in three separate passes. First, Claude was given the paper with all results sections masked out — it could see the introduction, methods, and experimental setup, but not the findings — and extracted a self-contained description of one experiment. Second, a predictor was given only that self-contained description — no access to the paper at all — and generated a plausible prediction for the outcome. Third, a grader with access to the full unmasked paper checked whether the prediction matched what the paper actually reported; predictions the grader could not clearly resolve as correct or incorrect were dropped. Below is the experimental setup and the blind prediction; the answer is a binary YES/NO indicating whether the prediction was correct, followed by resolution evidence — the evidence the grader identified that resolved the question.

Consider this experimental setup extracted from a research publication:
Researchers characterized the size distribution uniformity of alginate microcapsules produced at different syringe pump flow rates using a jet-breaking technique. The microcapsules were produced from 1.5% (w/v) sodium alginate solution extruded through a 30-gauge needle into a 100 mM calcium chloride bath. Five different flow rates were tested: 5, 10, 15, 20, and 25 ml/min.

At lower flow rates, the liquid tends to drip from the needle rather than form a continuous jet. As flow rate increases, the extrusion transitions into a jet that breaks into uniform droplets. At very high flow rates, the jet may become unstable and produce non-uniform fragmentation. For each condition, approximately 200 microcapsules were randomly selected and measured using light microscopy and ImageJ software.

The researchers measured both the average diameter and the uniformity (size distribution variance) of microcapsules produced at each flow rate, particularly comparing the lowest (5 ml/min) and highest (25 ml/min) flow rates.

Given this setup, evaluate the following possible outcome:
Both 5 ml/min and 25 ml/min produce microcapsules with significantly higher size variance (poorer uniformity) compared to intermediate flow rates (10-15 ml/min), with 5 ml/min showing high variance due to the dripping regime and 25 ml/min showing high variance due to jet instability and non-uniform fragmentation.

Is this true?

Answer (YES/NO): NO